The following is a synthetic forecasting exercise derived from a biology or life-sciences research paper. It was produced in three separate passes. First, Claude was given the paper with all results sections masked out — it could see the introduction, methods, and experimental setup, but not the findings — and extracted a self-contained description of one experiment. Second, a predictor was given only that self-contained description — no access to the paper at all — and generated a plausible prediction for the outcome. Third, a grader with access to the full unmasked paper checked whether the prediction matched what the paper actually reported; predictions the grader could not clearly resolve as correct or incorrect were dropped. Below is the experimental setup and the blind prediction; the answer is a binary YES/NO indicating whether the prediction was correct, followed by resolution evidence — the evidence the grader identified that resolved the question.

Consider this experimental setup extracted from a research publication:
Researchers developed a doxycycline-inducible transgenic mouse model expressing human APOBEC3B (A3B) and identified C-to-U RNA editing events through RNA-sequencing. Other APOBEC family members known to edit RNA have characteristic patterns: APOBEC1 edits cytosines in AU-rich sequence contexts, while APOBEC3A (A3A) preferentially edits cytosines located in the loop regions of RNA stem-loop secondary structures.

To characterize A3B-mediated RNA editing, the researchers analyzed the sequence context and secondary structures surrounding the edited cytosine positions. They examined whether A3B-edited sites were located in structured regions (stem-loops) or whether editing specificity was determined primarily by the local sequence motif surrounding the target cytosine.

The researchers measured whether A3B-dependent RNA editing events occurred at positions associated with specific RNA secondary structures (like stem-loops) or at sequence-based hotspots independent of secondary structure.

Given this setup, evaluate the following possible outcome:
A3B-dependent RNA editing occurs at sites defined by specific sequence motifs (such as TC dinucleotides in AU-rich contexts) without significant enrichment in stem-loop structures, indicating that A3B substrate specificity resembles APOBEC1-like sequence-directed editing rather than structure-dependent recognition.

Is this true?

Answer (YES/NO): NO